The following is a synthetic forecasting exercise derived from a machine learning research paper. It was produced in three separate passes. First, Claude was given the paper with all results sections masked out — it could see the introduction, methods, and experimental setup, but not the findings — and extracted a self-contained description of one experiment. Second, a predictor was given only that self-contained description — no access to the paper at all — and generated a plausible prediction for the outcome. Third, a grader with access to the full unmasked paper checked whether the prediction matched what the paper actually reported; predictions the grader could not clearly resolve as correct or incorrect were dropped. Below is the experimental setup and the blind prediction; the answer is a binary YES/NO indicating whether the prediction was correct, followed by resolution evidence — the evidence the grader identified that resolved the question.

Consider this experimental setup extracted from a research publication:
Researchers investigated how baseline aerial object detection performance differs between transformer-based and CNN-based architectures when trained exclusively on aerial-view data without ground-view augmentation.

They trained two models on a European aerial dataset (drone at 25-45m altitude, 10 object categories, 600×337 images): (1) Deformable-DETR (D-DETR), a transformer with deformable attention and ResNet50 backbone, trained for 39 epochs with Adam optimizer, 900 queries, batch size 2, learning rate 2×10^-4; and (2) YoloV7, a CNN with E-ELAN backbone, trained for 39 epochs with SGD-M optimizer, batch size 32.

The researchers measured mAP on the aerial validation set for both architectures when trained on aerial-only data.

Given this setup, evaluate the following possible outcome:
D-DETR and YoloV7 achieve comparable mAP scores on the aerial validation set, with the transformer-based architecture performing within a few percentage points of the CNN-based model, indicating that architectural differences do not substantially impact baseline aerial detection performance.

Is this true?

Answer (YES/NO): NO